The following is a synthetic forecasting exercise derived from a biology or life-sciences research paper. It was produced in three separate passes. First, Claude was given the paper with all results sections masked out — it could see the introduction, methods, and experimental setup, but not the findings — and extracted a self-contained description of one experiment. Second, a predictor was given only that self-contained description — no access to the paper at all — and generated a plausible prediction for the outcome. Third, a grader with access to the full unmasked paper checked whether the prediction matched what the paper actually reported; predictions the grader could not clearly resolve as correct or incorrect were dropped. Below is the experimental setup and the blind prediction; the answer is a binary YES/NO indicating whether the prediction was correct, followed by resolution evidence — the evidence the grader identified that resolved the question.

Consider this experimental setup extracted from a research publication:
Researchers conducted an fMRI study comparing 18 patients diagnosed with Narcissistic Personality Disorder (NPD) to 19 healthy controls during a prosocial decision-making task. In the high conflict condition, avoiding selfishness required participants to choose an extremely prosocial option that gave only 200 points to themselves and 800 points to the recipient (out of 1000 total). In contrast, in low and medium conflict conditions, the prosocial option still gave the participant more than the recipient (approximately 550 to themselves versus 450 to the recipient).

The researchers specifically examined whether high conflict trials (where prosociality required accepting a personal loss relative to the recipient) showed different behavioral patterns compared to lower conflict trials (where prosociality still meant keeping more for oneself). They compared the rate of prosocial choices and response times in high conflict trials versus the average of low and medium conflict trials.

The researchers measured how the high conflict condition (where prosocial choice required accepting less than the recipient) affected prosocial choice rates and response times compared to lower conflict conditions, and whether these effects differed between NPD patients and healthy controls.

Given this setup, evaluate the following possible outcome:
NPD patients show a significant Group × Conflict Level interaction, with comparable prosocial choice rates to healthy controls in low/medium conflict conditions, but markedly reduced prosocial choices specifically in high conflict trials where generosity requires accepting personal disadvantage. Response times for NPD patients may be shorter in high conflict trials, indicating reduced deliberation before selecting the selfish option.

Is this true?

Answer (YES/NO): NO